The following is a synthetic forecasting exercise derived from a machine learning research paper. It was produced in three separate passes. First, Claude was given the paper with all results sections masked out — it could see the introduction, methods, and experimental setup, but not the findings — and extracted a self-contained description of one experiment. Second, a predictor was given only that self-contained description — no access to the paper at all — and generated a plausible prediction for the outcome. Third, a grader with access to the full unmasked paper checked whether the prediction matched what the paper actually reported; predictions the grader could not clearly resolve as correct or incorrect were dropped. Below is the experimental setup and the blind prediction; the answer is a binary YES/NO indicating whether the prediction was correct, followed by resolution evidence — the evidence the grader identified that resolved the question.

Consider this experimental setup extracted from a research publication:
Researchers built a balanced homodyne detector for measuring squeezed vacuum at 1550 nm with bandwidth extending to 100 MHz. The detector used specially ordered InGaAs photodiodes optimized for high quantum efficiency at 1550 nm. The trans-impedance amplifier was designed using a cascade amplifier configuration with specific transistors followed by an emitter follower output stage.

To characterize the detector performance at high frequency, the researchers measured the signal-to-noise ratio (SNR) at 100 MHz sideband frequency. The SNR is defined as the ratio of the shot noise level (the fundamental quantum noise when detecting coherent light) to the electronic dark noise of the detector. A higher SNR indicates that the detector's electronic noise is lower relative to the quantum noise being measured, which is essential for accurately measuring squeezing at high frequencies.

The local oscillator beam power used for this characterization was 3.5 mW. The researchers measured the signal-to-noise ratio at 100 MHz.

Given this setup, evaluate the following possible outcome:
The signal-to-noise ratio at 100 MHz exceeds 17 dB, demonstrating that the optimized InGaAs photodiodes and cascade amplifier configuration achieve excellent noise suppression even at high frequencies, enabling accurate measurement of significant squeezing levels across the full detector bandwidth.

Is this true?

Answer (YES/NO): NO